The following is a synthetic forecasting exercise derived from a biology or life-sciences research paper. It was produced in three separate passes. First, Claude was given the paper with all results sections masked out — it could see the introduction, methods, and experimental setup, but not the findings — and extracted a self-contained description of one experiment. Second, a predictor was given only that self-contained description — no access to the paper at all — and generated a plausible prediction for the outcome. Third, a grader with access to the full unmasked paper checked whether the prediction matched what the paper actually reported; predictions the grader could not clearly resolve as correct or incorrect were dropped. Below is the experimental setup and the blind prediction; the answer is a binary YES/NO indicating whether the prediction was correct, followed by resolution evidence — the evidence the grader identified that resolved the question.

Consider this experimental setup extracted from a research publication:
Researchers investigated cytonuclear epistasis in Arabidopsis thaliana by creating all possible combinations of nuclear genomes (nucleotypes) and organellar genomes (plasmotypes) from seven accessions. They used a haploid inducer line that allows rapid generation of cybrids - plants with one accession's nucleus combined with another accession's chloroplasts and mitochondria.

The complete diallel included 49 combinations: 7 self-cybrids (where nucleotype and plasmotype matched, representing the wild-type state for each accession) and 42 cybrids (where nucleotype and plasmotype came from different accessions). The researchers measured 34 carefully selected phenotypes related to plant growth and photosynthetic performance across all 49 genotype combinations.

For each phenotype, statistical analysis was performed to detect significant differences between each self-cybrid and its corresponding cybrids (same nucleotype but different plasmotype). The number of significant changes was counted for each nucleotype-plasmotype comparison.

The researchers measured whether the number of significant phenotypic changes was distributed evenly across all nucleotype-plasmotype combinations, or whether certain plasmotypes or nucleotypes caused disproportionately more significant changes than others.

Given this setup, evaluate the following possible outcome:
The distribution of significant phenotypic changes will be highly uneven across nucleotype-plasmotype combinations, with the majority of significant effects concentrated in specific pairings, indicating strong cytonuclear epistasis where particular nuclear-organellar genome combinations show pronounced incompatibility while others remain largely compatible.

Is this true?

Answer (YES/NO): YES